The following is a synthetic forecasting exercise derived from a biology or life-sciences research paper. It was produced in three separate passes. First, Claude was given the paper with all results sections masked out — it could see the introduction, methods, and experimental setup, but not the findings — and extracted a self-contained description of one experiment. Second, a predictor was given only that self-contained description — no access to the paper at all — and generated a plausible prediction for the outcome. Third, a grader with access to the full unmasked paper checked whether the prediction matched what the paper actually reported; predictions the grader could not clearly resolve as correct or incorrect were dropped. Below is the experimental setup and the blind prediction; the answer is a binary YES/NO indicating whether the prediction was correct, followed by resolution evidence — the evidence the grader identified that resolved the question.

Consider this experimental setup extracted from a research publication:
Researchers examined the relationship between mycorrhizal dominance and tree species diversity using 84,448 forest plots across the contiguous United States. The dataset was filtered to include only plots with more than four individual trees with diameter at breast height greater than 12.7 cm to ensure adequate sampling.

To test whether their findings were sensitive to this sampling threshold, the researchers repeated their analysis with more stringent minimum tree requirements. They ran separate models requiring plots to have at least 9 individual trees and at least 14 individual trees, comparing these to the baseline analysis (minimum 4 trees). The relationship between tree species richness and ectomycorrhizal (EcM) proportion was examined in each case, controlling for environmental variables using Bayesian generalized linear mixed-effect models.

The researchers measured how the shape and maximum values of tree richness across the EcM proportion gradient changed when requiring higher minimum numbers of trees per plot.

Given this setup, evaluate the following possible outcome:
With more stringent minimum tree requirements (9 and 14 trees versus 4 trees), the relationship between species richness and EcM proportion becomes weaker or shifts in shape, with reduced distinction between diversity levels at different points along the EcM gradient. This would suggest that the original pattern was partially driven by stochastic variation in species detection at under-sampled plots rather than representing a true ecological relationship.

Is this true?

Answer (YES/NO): NO